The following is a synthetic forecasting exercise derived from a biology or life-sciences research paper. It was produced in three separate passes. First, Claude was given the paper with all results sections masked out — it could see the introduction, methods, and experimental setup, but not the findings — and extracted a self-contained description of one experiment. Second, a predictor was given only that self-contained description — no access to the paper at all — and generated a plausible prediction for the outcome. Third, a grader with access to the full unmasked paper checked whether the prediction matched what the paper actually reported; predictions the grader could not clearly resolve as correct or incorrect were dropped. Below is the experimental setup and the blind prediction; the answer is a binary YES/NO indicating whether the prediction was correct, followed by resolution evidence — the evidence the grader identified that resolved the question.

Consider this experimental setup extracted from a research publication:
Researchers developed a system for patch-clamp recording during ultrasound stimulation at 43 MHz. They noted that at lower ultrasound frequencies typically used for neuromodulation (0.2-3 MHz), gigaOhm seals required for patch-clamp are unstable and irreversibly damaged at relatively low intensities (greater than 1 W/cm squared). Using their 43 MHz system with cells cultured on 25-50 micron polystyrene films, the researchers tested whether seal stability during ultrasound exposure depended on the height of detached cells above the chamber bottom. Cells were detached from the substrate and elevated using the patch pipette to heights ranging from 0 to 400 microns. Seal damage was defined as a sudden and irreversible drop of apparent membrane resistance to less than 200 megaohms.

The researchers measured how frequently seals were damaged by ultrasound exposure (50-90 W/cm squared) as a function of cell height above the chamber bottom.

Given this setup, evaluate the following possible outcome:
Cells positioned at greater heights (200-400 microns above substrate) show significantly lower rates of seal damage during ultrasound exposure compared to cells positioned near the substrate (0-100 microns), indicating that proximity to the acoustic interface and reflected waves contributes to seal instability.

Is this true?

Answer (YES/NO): NO